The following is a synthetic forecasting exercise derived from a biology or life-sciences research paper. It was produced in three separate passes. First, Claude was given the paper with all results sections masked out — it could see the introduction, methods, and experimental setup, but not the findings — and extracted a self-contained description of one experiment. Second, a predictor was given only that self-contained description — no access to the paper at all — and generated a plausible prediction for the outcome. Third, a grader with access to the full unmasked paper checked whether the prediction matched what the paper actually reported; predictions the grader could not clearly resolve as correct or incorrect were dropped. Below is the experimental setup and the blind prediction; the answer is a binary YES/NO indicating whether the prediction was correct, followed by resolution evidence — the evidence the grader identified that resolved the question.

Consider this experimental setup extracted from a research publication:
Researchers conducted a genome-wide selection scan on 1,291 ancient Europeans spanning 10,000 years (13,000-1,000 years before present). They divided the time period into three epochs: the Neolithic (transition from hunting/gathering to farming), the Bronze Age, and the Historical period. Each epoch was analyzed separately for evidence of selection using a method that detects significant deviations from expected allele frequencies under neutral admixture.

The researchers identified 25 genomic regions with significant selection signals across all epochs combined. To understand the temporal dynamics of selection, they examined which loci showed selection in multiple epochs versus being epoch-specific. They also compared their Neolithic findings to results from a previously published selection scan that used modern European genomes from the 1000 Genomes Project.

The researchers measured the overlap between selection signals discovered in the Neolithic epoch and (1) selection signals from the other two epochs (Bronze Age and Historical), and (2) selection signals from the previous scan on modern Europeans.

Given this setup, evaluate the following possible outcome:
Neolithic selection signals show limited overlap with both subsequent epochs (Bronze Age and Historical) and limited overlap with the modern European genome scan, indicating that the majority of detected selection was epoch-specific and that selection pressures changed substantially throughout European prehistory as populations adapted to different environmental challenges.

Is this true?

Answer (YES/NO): YES